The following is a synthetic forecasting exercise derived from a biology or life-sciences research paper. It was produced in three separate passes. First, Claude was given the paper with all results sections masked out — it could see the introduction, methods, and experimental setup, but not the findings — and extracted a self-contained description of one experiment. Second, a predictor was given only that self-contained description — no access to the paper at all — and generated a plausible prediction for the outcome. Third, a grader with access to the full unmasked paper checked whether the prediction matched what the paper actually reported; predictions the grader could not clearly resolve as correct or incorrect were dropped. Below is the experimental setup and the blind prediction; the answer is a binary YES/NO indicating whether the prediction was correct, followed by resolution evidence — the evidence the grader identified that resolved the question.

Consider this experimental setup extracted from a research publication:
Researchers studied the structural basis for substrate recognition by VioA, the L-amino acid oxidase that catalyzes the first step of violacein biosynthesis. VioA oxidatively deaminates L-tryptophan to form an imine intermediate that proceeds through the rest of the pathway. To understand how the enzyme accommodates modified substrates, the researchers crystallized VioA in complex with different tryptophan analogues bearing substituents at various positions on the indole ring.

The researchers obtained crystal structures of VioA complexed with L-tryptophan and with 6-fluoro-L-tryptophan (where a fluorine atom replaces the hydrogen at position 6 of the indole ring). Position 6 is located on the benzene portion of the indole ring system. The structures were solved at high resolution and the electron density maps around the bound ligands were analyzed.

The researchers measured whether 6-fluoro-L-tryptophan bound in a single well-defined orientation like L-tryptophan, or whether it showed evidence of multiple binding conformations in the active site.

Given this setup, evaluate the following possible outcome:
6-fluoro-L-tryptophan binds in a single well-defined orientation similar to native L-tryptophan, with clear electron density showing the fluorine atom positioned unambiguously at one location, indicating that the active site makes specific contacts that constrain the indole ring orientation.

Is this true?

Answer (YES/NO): NO